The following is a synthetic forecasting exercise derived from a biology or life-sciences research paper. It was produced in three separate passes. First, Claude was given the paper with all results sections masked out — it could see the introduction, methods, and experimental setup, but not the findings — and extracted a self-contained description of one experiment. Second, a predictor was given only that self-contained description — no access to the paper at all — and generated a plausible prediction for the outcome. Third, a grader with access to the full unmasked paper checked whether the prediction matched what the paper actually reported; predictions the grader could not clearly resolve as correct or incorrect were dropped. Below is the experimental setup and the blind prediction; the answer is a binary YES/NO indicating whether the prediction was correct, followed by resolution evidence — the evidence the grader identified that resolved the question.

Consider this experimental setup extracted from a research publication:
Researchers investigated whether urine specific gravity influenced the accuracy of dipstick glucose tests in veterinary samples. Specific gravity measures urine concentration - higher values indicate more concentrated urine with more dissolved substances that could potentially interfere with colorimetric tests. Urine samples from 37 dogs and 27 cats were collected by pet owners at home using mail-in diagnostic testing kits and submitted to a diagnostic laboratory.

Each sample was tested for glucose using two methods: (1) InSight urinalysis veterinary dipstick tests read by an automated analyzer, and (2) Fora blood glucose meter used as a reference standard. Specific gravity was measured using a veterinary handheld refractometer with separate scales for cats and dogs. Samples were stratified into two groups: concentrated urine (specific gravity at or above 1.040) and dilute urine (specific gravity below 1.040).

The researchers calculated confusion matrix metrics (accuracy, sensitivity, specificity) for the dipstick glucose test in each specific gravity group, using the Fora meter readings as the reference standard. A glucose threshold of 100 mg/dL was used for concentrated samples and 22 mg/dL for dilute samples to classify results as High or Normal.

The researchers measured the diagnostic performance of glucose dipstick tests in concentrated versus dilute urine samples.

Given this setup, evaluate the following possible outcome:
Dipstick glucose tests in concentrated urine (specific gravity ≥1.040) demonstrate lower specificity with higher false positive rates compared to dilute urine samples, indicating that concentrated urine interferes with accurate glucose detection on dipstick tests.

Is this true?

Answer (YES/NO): YES